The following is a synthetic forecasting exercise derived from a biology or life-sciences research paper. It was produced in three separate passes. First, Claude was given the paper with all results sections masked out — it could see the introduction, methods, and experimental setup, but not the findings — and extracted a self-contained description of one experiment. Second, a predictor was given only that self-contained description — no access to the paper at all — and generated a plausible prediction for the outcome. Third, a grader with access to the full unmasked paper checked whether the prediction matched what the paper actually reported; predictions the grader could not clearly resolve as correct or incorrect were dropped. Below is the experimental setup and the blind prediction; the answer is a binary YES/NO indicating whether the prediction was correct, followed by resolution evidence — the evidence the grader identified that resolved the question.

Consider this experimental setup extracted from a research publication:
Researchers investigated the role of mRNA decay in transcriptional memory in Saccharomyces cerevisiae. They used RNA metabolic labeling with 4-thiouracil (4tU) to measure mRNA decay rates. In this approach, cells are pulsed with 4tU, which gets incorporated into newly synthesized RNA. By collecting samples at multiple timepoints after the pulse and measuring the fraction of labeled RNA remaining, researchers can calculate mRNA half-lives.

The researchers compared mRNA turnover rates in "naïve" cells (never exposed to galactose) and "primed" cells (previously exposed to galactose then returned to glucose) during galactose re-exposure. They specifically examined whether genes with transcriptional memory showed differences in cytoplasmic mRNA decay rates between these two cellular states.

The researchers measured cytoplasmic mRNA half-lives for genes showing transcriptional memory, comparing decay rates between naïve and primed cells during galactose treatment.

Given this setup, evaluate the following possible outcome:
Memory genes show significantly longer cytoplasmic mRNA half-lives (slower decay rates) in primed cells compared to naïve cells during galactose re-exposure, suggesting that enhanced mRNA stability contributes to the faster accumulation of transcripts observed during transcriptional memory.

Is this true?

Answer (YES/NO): YES